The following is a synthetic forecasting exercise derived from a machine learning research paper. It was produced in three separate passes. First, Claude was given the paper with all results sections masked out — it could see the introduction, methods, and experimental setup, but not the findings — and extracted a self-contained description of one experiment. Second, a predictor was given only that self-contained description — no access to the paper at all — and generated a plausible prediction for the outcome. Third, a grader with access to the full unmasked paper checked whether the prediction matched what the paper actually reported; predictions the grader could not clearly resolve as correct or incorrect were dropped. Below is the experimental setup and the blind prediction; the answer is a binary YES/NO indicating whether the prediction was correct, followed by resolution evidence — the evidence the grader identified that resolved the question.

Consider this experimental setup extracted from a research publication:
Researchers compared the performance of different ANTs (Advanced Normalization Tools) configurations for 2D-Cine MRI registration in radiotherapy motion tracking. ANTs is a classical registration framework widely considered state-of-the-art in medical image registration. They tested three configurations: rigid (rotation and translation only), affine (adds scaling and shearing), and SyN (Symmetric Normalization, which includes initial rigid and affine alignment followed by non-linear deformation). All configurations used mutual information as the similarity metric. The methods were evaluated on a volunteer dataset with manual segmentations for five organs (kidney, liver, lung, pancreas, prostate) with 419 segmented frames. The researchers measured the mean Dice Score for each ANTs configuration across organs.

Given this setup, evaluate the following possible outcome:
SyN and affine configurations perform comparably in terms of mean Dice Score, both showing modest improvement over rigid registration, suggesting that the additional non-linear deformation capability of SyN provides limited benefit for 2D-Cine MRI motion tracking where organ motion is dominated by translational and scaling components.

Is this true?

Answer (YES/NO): NO